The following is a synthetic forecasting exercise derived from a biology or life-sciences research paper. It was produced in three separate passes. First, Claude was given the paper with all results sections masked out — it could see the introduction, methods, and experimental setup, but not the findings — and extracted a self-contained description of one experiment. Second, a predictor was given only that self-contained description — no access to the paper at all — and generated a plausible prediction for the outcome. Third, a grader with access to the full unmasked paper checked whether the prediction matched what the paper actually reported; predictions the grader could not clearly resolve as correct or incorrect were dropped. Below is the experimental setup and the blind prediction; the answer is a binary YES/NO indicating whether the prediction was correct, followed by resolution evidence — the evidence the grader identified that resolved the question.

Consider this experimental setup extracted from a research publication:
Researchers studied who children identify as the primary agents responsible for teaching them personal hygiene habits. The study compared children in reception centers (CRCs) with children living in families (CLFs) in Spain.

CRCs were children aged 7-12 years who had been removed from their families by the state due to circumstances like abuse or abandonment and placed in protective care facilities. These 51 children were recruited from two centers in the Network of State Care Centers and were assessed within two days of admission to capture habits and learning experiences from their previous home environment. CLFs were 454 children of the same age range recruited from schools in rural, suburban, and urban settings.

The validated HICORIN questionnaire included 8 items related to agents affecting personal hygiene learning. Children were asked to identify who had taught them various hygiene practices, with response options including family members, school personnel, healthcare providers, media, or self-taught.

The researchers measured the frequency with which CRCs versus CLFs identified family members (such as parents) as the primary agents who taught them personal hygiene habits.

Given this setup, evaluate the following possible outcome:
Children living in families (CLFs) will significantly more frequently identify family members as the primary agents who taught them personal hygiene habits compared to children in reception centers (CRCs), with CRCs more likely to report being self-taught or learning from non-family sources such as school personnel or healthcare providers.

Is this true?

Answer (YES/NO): YES